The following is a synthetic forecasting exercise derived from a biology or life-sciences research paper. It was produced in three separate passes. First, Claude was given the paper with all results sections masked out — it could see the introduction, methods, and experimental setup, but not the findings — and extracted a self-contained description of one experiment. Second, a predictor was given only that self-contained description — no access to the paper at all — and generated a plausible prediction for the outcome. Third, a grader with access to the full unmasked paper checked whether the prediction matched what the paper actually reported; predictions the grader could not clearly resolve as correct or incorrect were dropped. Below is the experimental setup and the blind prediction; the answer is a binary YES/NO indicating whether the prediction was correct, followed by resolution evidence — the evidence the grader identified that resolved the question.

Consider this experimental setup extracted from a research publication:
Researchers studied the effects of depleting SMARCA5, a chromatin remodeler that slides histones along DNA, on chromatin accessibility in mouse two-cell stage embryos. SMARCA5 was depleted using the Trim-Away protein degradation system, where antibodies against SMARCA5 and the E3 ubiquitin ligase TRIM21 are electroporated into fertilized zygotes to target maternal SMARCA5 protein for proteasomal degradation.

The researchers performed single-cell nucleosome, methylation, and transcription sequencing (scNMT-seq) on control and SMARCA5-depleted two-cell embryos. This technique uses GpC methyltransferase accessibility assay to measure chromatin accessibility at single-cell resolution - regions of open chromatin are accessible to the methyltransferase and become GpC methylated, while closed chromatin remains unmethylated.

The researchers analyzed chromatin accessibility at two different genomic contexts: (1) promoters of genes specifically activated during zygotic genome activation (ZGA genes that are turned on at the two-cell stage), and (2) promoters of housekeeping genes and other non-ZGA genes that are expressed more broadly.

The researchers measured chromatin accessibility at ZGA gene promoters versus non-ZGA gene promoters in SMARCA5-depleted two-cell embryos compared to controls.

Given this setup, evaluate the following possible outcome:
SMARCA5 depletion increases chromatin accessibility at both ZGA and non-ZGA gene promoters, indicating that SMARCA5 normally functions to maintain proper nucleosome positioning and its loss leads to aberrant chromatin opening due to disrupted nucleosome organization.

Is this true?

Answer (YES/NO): NO